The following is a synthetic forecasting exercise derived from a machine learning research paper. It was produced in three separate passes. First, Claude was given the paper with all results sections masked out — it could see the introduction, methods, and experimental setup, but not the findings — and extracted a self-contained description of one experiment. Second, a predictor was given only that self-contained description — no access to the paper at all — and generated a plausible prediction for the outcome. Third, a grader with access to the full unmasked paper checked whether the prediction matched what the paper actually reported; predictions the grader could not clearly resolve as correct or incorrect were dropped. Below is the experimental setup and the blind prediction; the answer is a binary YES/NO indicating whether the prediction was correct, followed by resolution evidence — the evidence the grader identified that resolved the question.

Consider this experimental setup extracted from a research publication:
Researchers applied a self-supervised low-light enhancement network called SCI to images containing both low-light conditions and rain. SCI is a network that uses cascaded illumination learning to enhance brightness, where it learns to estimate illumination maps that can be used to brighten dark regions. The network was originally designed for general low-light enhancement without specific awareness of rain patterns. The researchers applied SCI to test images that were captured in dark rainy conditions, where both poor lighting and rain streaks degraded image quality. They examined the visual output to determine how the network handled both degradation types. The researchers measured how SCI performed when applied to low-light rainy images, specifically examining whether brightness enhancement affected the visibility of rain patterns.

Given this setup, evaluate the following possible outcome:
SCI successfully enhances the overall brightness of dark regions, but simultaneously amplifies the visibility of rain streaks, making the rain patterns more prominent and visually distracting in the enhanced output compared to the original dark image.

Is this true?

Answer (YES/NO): YES